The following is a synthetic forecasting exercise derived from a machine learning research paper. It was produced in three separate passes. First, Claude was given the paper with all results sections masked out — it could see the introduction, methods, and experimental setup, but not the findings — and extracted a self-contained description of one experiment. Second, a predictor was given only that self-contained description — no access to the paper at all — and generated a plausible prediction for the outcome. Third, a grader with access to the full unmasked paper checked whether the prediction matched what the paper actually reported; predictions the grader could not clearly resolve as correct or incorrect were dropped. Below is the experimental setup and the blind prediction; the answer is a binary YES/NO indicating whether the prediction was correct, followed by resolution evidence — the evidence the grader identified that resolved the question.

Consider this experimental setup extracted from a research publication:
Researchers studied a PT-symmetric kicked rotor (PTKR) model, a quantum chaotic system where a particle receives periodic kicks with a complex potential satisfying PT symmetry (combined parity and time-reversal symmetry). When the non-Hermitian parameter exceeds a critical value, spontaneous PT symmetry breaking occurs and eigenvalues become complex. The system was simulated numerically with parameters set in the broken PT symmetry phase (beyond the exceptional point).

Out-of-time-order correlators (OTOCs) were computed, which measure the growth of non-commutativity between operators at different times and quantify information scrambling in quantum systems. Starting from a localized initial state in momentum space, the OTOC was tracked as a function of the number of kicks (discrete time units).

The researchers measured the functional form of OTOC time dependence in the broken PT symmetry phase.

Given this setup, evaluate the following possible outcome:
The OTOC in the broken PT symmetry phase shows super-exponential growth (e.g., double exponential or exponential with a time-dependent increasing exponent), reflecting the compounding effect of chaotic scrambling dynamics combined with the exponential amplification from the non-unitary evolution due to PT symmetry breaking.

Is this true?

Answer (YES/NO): NO